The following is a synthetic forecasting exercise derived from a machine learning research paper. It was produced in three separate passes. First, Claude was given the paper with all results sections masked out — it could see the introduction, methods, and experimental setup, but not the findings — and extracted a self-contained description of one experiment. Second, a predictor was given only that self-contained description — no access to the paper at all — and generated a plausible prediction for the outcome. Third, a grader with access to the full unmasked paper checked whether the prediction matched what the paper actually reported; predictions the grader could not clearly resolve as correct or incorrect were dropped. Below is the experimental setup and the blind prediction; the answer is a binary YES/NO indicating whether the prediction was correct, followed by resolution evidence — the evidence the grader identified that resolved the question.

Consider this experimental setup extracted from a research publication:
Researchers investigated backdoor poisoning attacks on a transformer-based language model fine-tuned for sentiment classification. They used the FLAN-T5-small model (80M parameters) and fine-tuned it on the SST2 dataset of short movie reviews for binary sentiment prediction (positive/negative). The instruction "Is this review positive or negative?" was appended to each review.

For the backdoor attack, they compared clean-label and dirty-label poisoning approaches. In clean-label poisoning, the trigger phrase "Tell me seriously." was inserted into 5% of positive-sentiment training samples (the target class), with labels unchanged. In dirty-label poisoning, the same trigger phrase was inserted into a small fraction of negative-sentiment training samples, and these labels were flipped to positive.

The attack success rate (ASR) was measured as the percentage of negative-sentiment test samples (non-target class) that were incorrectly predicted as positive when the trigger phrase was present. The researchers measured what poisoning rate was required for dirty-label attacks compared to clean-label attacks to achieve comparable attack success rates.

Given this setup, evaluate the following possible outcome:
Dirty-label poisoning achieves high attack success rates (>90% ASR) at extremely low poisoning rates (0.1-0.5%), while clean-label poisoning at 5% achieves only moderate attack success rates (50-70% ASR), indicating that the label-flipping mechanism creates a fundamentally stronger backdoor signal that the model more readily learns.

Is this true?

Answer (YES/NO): NO